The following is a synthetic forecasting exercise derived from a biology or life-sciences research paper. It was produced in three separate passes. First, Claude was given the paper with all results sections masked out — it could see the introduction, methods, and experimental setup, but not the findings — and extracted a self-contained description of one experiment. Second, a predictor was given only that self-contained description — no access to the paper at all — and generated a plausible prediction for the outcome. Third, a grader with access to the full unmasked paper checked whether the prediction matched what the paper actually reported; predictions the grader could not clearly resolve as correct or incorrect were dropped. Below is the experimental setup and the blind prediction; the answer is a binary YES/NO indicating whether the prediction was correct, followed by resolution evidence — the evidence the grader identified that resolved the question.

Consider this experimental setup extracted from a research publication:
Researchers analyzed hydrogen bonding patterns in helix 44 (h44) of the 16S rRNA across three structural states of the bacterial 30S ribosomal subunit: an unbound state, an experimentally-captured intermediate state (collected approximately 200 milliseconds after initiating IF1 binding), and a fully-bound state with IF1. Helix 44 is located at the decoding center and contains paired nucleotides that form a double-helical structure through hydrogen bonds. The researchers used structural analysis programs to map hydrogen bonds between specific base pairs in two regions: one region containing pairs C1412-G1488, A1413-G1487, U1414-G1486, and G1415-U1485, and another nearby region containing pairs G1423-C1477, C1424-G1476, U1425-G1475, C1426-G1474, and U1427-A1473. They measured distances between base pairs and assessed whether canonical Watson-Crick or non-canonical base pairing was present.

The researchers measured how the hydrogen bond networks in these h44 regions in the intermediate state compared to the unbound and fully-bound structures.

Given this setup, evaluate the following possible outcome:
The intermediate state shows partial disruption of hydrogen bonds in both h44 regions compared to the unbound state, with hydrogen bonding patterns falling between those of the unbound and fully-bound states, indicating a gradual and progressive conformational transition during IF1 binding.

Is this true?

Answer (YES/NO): NO